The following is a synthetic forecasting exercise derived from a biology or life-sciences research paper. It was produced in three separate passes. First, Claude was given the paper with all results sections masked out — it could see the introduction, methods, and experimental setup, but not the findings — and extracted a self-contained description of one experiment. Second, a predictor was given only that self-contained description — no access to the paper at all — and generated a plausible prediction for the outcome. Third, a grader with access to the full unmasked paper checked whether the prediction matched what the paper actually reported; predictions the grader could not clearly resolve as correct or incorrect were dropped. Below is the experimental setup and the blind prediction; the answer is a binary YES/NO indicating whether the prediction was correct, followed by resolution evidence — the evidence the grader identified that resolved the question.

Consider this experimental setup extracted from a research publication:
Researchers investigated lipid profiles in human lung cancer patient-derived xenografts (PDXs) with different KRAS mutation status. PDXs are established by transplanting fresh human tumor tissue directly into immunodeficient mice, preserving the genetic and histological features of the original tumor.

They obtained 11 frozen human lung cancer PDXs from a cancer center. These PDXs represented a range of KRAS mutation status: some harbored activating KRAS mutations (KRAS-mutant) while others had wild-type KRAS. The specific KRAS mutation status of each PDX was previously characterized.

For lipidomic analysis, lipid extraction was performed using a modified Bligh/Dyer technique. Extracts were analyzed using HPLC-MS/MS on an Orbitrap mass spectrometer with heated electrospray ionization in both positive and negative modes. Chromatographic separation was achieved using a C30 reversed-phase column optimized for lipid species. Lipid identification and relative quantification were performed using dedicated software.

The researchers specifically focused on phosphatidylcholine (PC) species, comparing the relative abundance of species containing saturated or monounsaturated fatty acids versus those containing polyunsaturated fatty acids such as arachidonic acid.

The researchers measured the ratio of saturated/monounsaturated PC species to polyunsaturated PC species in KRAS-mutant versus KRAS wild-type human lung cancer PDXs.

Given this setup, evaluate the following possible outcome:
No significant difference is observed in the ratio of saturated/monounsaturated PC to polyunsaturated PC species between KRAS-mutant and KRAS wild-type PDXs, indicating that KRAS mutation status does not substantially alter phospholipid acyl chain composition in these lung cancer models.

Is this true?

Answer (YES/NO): NO